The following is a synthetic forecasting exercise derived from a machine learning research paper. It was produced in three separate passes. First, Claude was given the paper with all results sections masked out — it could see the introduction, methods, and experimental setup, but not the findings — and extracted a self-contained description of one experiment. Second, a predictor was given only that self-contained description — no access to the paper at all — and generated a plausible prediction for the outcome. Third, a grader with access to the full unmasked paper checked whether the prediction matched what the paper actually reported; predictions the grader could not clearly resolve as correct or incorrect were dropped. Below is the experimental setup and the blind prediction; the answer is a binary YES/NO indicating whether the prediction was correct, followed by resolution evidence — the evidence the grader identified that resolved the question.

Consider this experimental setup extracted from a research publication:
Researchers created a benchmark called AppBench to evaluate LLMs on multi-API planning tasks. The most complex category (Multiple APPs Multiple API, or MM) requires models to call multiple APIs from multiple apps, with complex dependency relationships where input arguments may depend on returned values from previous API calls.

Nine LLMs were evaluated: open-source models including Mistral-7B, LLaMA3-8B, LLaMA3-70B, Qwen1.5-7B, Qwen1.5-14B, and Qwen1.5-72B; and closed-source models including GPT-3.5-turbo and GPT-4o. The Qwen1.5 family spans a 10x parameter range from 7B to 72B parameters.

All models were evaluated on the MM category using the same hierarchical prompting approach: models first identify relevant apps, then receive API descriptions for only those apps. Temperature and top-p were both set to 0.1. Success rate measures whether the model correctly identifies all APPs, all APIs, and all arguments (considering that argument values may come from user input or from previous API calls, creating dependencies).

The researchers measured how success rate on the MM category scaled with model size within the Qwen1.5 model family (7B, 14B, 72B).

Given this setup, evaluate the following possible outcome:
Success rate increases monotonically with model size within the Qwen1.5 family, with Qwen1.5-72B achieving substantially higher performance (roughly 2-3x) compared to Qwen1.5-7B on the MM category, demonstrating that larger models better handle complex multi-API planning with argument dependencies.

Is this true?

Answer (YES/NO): NO